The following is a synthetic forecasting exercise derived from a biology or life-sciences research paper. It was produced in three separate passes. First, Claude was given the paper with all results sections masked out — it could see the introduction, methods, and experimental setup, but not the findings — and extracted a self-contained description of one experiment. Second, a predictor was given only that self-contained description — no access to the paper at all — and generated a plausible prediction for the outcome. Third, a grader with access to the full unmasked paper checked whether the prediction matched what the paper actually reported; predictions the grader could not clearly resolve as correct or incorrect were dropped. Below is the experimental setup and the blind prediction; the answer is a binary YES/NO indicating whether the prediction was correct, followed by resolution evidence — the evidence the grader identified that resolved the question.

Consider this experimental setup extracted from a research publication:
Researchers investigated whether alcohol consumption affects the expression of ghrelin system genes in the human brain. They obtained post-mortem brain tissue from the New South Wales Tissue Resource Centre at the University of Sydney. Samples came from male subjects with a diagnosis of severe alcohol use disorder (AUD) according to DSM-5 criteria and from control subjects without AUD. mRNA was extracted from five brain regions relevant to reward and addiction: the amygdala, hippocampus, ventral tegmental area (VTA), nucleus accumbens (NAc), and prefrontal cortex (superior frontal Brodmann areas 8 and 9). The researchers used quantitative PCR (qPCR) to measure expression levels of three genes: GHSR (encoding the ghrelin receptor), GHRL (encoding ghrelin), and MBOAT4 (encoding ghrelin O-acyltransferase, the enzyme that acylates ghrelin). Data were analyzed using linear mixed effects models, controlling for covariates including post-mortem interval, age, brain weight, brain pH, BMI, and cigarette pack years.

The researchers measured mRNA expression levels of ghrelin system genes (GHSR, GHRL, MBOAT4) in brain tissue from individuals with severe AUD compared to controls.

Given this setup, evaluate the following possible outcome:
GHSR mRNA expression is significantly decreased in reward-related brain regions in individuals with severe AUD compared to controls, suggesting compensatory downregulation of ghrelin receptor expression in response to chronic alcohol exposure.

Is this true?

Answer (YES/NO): NO